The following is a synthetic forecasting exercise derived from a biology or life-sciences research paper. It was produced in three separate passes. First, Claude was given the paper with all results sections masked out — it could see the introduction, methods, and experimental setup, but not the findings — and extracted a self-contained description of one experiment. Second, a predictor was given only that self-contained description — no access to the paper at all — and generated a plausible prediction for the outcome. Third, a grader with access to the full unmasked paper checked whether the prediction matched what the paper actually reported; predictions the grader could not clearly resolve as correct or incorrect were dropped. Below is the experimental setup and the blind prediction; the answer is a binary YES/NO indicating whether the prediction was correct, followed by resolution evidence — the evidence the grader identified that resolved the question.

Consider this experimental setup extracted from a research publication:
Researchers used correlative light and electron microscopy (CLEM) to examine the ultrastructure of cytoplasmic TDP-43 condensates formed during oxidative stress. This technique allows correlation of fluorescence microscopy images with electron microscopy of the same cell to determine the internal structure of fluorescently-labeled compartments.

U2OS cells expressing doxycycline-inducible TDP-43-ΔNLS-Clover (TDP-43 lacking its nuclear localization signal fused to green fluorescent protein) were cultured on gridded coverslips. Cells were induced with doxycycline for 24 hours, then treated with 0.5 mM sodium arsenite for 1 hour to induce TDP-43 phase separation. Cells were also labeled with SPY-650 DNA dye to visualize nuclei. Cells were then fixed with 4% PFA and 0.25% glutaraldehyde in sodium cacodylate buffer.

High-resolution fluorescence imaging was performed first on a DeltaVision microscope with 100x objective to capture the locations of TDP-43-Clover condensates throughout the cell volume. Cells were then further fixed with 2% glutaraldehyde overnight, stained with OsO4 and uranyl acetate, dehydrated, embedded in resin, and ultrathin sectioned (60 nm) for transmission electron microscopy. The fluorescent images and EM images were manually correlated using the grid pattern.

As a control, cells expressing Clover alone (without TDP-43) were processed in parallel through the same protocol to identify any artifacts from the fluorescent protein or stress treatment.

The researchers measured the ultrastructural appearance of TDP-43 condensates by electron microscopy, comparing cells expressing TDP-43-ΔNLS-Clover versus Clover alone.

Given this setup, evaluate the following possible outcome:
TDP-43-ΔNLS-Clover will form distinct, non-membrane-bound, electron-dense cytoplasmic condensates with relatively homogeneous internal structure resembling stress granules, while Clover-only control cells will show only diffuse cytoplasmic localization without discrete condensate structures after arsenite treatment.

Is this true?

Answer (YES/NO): NO